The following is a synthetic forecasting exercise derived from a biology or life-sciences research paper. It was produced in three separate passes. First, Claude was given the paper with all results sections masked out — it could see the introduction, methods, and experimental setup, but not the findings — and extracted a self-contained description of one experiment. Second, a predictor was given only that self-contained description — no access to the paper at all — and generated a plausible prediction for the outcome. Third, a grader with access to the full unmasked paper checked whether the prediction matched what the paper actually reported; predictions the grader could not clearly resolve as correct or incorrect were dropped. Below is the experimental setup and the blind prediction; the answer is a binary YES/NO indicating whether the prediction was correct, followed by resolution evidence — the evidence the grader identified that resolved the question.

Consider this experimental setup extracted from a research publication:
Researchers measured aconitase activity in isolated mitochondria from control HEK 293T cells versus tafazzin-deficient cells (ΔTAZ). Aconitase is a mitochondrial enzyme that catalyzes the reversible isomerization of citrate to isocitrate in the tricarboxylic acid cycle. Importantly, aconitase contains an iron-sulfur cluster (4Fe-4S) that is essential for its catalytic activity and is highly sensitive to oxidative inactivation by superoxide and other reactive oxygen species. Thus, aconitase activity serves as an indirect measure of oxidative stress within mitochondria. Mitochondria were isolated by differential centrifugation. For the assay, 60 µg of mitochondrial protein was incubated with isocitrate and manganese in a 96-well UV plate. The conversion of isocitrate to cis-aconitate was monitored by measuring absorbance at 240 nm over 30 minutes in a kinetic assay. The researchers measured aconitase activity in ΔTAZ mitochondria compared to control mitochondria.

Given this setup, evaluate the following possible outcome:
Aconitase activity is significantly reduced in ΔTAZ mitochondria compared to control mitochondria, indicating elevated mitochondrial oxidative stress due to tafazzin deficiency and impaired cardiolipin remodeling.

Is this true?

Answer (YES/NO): NO